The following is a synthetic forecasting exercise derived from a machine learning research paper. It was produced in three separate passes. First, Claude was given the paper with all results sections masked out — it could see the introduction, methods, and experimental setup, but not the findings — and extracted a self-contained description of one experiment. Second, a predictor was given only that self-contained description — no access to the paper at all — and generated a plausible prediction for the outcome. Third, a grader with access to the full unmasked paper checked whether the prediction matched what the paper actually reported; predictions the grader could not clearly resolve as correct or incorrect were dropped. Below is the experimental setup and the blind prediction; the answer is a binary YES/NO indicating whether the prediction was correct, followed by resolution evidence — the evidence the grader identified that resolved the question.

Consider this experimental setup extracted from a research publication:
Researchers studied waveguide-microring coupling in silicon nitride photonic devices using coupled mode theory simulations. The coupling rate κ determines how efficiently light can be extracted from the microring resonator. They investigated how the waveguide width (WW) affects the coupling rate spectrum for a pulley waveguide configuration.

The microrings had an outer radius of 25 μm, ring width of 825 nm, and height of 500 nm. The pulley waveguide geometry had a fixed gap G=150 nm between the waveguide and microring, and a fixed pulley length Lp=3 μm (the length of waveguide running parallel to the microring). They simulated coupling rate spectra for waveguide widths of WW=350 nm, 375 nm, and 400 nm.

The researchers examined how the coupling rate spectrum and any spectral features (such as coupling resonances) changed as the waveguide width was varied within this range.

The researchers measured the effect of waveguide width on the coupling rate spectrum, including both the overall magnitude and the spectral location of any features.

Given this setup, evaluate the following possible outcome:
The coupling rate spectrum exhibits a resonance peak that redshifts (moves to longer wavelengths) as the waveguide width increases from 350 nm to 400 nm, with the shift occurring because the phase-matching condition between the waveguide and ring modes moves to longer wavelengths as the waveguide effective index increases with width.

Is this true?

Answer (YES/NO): YES